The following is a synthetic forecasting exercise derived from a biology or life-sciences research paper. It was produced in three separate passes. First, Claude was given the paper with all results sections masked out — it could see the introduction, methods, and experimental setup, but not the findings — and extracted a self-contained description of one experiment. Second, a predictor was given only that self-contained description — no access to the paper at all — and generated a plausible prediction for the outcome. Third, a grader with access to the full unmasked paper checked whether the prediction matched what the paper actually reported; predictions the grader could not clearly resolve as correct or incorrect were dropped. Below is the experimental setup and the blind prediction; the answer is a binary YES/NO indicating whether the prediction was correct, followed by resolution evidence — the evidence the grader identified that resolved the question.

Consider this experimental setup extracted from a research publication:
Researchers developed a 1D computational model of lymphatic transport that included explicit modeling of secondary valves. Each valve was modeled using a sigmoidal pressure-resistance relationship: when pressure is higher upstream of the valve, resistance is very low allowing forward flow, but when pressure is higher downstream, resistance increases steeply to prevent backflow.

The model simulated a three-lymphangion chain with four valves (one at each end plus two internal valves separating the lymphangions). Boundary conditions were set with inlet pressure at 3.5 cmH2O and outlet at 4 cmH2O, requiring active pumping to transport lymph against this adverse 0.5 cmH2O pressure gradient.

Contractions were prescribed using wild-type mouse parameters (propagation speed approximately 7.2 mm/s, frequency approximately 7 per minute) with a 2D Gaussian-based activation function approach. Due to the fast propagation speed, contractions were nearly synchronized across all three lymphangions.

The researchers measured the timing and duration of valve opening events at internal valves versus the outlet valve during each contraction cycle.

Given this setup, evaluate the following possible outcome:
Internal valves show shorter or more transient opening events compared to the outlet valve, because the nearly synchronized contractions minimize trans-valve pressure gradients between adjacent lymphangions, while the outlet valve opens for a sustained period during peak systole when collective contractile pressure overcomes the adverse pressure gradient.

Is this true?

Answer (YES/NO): NO